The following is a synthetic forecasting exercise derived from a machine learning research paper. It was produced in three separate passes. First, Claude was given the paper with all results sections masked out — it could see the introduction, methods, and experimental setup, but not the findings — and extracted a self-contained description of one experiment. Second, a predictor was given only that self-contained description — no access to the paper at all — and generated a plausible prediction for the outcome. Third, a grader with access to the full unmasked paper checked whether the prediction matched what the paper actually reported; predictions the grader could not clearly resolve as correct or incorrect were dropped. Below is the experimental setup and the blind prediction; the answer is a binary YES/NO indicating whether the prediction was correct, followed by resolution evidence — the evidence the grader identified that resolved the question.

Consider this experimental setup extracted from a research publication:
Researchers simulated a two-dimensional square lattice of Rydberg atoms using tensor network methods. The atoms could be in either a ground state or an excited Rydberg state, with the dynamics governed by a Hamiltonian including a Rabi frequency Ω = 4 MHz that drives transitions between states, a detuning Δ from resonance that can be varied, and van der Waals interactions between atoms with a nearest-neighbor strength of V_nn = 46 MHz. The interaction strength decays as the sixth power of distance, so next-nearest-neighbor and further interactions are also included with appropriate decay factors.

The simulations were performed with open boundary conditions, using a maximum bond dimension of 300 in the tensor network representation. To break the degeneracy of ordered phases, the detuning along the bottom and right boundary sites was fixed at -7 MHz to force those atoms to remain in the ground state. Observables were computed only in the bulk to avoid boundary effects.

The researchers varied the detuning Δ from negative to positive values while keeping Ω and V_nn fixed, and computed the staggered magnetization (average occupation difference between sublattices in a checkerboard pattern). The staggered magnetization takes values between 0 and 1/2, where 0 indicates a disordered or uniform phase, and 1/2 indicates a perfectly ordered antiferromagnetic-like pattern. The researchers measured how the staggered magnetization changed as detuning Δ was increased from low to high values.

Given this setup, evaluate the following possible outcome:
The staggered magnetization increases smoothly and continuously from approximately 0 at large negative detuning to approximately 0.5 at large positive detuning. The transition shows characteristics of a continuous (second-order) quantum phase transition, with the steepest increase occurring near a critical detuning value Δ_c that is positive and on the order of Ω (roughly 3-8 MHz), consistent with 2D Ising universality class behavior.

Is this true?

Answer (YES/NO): NO